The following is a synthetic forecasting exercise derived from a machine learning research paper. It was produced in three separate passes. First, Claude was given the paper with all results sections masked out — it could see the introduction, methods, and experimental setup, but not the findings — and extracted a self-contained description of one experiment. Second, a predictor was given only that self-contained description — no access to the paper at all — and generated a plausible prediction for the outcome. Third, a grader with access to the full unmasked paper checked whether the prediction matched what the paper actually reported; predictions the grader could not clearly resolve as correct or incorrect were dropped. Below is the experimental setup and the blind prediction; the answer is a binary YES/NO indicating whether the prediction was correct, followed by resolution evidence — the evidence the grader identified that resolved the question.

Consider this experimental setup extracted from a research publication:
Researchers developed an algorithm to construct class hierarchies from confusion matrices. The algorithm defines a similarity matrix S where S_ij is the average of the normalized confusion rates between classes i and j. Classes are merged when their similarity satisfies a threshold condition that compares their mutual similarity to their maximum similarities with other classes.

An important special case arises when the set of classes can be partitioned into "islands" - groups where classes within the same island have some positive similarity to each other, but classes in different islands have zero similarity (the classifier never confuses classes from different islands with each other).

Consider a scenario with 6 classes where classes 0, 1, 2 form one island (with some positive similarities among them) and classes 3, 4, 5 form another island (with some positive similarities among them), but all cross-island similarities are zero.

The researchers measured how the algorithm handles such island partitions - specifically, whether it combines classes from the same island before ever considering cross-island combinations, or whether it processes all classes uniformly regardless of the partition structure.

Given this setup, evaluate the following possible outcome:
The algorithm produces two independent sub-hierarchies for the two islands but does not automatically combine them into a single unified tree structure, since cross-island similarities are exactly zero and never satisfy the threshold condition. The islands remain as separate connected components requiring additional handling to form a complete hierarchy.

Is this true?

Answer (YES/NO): NO